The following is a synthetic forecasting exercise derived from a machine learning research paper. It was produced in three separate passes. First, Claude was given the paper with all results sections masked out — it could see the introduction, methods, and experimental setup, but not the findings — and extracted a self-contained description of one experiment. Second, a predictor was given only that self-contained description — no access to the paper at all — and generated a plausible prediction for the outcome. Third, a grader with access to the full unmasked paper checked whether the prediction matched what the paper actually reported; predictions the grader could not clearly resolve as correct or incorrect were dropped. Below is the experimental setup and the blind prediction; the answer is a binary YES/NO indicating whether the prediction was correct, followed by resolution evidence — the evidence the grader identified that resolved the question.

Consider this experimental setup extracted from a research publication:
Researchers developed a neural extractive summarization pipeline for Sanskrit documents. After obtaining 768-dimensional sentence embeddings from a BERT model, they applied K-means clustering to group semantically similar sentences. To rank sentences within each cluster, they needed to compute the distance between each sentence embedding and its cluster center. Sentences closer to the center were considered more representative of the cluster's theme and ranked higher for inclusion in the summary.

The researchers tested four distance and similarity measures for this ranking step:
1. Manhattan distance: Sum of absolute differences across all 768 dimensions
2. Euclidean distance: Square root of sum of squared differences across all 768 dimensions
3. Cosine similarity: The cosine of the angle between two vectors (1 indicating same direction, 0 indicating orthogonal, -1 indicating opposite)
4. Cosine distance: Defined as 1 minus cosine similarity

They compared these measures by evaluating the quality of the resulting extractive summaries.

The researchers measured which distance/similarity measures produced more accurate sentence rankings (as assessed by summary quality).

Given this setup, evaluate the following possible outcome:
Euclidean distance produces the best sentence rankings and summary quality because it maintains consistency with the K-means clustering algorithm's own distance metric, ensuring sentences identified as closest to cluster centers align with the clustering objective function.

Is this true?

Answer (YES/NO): NO